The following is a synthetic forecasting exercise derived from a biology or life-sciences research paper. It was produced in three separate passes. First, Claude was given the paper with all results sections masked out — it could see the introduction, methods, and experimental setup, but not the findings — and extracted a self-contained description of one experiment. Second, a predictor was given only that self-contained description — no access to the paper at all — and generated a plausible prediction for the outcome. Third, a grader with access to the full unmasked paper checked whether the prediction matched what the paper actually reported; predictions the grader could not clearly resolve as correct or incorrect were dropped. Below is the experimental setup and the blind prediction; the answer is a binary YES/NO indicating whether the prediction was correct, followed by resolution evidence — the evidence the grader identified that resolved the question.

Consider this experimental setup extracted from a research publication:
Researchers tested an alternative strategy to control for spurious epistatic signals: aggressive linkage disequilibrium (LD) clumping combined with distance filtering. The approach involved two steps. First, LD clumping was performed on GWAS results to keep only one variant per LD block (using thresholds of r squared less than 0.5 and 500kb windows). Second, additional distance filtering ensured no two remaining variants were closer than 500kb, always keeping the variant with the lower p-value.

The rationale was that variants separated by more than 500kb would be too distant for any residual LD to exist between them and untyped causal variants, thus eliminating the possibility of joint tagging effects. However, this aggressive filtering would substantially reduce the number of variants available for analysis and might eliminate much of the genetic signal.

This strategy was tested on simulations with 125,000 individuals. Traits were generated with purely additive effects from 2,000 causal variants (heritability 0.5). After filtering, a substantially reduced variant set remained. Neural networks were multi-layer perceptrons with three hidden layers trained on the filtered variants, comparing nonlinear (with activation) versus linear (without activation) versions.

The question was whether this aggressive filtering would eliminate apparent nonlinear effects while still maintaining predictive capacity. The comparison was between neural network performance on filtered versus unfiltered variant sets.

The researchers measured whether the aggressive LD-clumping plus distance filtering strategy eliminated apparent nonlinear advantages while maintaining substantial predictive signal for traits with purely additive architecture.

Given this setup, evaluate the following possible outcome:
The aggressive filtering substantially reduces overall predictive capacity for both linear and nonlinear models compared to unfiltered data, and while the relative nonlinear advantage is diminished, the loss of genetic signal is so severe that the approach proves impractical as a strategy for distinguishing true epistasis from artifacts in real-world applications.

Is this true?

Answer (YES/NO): NO